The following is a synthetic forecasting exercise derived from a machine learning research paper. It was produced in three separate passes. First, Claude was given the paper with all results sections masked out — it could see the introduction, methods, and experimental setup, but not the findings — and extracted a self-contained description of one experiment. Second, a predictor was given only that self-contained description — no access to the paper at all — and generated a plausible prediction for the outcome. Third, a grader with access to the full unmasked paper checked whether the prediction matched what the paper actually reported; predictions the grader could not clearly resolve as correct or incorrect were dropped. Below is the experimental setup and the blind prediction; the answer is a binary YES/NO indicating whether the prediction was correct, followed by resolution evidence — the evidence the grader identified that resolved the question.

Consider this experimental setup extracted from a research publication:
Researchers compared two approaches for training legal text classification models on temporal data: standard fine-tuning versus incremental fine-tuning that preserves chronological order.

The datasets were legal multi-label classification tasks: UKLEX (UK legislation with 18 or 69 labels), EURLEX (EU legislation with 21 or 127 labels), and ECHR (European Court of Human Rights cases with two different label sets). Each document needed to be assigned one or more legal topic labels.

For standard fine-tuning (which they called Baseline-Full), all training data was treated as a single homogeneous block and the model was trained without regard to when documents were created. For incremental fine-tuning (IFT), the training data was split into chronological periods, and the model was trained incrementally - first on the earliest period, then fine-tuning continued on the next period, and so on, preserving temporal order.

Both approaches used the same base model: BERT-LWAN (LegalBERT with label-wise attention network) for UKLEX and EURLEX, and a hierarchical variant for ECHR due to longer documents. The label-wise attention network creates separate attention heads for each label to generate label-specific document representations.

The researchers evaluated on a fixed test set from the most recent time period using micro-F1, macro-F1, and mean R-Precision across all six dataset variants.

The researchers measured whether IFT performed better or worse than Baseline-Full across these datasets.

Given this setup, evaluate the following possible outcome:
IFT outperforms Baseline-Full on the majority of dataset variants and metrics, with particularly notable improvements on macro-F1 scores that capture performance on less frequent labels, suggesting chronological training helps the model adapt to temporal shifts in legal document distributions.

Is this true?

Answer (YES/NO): NO